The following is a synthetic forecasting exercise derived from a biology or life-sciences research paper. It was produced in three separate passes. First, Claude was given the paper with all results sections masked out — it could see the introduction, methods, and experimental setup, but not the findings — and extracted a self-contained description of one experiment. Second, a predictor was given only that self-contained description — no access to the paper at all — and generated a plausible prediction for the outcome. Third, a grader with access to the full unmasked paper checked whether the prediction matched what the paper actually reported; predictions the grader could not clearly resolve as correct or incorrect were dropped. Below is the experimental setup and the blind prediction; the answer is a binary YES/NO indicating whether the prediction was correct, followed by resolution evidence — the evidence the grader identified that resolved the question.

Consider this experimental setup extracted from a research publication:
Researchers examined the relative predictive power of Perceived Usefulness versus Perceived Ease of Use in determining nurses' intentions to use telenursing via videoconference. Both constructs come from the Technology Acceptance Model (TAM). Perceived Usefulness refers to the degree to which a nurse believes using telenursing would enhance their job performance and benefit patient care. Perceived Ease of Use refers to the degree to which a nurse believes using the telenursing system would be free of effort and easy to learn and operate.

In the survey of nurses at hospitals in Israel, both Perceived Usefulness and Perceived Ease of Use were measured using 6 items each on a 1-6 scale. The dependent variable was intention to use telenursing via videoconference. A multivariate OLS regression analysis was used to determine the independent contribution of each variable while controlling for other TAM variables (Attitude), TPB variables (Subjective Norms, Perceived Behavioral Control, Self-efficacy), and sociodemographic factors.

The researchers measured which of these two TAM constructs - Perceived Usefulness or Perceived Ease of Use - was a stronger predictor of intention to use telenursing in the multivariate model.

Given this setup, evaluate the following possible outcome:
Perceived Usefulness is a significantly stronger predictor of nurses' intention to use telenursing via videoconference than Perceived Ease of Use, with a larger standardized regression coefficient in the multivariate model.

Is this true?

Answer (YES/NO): NO